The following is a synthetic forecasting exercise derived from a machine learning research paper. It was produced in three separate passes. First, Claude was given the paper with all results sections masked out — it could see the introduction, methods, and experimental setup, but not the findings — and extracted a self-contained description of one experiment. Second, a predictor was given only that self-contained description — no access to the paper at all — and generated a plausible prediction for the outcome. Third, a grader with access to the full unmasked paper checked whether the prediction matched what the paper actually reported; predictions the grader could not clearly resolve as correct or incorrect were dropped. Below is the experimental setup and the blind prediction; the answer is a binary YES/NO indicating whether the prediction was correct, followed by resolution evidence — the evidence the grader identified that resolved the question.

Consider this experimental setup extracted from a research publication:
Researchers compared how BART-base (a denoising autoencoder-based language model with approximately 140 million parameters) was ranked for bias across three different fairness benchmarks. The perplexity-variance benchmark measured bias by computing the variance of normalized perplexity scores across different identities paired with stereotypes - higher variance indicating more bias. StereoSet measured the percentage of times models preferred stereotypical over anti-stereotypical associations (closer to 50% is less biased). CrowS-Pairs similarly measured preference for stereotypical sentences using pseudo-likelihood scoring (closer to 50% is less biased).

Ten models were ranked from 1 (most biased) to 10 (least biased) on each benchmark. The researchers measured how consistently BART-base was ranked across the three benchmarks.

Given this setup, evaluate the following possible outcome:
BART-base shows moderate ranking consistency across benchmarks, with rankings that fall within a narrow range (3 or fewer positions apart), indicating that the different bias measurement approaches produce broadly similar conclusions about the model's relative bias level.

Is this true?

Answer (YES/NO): NO